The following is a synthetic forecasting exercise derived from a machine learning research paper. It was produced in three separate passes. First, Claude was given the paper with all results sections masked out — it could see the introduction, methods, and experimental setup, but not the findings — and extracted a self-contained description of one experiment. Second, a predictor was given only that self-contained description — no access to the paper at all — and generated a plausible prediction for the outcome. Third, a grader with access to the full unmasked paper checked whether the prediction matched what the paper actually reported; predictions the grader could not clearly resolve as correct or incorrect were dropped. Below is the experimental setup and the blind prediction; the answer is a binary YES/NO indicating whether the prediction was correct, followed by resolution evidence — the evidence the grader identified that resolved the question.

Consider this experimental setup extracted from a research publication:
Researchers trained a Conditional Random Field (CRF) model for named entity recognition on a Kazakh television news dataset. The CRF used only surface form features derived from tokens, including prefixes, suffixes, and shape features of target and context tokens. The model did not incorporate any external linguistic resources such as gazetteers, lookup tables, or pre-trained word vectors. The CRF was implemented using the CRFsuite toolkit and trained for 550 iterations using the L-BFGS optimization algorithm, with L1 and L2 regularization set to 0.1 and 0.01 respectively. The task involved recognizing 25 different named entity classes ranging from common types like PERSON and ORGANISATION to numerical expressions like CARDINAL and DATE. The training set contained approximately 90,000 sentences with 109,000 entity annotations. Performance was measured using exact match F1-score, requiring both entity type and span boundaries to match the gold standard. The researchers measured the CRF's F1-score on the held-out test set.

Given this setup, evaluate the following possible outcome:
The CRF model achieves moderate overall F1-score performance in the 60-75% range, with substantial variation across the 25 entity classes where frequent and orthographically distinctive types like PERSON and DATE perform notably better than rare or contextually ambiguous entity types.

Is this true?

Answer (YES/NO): NO